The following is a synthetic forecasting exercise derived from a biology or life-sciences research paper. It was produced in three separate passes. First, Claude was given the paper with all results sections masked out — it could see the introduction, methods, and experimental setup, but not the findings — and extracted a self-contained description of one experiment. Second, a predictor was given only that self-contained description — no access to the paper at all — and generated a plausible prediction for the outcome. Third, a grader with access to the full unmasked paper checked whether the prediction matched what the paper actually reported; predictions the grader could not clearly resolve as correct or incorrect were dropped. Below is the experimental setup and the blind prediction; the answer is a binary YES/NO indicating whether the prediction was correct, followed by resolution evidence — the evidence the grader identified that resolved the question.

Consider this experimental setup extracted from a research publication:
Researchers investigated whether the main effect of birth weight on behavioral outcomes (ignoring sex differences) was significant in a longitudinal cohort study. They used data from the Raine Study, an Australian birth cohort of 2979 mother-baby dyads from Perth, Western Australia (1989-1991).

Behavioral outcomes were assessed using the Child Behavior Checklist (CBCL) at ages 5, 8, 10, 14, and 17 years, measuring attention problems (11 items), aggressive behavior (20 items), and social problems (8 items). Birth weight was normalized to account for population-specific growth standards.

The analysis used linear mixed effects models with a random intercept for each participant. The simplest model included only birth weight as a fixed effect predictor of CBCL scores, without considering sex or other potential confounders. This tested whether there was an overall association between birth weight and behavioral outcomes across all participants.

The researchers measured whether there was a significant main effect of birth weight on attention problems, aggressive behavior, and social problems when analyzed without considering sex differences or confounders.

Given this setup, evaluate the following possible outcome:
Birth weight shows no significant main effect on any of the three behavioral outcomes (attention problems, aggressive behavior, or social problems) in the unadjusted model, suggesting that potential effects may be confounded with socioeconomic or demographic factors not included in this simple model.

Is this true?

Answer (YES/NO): NO